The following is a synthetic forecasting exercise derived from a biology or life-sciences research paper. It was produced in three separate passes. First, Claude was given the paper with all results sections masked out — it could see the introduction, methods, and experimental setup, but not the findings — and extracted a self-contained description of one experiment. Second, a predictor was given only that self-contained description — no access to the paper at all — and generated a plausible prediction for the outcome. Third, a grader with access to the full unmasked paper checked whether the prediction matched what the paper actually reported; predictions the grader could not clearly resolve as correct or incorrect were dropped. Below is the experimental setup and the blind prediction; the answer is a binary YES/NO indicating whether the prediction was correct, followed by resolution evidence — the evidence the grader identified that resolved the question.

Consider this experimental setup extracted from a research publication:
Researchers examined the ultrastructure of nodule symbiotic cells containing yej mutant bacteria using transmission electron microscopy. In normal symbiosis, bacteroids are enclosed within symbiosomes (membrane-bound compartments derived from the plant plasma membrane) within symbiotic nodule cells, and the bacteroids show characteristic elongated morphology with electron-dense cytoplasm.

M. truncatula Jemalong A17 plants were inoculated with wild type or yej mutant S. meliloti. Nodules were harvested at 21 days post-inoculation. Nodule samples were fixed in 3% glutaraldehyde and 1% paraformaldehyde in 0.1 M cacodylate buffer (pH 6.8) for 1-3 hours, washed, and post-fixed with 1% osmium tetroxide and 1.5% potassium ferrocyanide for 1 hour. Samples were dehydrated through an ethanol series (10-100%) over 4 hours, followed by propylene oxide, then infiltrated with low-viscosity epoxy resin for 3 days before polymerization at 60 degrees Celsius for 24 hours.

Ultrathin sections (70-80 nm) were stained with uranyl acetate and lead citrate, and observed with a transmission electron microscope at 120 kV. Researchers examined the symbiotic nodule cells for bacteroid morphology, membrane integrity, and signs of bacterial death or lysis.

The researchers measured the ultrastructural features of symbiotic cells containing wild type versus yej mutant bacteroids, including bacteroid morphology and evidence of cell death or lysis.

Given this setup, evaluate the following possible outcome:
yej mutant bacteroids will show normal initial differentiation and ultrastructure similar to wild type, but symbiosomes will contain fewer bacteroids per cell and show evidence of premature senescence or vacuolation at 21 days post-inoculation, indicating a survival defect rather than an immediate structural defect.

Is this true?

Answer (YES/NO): NO